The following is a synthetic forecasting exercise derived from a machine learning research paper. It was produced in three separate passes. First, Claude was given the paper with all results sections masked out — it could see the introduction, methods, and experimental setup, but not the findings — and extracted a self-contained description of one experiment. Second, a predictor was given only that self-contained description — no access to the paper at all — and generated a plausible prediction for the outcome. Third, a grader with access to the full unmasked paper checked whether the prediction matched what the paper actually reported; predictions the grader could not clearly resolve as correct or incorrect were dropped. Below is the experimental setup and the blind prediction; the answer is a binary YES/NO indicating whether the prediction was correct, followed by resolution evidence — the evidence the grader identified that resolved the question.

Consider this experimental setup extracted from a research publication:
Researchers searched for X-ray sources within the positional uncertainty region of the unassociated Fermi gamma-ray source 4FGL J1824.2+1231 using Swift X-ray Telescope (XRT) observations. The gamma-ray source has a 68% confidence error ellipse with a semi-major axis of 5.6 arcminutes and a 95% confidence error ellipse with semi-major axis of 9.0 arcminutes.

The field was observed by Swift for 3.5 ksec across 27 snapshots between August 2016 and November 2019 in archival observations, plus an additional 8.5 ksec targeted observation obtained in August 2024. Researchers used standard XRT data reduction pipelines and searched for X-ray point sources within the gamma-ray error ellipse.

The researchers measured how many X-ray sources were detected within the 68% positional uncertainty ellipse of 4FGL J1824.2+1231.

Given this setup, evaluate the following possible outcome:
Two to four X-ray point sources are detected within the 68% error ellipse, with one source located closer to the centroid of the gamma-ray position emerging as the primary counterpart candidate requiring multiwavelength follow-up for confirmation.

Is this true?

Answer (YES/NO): NO